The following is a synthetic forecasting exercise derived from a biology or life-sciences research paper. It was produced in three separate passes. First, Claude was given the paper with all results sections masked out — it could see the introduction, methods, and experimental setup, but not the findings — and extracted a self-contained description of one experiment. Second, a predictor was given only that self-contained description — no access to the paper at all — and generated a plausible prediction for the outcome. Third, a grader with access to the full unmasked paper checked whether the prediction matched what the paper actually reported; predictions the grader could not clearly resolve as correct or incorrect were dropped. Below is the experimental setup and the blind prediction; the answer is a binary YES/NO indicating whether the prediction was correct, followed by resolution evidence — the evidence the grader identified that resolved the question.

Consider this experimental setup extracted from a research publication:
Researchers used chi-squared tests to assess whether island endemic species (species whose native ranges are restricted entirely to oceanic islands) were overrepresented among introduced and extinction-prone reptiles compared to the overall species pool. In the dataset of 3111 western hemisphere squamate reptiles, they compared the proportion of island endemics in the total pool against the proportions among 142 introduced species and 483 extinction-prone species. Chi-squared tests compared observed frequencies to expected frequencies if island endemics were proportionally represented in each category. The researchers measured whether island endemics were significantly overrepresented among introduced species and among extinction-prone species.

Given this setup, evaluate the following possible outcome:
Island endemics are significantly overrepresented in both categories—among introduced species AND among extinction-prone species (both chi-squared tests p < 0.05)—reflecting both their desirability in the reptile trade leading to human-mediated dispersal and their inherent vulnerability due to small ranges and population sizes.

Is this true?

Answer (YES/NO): YES